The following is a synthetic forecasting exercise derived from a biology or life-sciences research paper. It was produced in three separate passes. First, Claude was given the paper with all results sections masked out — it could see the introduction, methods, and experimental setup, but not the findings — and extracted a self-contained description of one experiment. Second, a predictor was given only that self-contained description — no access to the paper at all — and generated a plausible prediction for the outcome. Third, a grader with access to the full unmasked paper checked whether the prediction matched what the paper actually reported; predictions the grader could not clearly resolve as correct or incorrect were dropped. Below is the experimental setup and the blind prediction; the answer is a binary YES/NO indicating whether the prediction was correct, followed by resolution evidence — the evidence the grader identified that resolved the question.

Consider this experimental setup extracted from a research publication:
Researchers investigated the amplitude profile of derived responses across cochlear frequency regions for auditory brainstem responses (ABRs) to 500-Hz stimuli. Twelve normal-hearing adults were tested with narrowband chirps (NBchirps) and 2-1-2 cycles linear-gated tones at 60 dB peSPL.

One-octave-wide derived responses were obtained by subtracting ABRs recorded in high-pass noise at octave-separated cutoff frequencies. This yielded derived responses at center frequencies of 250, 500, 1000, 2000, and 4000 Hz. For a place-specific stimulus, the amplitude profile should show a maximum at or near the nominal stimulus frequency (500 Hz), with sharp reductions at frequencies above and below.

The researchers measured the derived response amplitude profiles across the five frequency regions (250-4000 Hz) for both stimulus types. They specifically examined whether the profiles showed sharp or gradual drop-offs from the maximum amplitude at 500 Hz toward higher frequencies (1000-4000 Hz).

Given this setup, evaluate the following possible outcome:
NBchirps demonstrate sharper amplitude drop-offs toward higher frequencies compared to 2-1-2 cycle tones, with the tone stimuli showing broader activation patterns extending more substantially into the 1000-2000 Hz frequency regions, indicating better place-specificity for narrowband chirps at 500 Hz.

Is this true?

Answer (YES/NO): NO